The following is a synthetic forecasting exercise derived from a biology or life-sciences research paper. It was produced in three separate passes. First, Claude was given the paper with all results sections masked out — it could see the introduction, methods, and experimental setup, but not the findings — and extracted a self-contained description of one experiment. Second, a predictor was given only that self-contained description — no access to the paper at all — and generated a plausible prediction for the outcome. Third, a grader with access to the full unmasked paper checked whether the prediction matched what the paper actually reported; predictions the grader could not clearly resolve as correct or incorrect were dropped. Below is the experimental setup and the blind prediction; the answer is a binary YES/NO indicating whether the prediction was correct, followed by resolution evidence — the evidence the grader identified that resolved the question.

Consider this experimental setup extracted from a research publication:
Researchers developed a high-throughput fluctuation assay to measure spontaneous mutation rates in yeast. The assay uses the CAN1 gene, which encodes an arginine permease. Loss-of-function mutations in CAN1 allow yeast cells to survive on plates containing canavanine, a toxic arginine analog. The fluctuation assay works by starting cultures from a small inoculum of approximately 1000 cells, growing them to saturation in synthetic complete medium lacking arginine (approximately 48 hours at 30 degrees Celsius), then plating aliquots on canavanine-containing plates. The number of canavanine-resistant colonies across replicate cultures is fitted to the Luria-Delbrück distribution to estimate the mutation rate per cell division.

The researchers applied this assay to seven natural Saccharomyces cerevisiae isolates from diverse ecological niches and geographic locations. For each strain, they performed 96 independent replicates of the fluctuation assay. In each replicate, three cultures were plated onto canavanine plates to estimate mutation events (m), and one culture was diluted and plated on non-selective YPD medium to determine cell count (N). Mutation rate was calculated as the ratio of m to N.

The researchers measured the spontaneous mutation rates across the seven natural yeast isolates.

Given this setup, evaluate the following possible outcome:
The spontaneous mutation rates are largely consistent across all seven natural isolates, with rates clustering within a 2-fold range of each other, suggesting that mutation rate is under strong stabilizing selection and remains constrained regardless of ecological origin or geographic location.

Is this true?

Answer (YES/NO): NO